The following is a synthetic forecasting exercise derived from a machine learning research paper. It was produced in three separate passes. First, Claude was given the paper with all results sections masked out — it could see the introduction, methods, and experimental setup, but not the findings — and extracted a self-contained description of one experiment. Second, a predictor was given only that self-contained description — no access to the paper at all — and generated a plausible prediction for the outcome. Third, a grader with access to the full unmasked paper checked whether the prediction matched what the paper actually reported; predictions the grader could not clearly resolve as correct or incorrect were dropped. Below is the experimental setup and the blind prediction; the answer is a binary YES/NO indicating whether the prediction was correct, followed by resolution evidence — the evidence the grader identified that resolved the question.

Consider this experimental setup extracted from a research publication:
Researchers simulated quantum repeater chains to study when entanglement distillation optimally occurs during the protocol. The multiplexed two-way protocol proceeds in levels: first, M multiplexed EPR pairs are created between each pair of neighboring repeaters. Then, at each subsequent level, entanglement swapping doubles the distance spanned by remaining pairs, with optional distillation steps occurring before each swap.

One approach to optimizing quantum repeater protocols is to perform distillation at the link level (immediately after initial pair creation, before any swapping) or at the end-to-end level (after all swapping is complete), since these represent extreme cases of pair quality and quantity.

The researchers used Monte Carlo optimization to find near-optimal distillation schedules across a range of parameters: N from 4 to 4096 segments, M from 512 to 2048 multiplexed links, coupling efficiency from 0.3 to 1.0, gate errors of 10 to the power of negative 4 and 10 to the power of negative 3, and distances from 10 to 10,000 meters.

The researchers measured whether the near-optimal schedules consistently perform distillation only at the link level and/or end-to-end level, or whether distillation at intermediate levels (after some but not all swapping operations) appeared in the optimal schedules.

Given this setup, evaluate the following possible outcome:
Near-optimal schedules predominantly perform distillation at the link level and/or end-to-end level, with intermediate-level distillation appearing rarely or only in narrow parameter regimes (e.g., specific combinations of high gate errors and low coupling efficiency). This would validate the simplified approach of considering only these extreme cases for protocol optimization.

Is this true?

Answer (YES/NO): NO